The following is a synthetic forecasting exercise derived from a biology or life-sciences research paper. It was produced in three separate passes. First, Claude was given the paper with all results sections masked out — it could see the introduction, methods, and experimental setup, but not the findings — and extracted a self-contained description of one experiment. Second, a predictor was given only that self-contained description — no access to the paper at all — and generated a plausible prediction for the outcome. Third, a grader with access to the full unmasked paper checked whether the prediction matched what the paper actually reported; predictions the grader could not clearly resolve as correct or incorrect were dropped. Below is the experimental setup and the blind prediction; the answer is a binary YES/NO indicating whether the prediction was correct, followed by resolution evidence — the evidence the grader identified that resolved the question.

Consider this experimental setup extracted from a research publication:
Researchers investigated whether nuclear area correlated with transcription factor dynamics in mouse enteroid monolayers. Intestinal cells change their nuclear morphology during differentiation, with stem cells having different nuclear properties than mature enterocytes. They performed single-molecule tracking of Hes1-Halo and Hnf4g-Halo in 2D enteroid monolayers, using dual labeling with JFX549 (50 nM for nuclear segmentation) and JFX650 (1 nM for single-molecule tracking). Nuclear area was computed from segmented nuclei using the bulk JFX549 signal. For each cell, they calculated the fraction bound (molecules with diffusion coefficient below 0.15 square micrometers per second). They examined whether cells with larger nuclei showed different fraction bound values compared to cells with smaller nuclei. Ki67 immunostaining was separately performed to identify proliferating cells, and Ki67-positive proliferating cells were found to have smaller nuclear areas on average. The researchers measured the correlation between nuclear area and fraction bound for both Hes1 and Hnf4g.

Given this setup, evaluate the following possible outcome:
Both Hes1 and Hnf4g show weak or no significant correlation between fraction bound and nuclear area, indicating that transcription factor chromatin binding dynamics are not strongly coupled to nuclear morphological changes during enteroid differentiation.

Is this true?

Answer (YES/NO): NO